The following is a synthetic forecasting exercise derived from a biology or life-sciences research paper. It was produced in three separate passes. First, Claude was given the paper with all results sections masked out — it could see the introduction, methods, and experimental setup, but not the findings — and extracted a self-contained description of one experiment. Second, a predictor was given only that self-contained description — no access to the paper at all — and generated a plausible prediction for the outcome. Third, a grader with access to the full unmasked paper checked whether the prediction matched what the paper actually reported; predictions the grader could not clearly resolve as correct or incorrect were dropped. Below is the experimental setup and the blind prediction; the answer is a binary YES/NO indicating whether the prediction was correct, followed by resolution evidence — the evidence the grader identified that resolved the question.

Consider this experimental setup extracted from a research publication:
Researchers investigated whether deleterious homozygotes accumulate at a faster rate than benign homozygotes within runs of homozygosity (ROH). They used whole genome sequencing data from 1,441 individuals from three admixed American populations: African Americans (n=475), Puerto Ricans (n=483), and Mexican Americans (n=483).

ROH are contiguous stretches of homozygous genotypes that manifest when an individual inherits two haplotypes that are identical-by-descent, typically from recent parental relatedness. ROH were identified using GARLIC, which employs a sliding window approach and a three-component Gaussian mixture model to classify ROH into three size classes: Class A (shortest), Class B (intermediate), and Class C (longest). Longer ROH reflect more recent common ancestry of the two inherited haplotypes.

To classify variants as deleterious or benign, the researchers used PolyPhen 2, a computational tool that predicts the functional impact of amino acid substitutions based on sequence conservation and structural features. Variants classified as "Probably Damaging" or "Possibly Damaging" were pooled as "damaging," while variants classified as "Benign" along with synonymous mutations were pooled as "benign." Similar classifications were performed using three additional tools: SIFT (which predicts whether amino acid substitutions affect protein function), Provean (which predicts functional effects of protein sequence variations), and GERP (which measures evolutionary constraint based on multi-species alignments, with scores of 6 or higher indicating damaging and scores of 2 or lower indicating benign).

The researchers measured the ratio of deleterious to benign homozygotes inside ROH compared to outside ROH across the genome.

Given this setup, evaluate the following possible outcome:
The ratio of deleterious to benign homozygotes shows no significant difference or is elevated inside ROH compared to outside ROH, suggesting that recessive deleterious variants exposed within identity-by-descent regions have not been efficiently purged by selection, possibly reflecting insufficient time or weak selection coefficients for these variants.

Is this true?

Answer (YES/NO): YES